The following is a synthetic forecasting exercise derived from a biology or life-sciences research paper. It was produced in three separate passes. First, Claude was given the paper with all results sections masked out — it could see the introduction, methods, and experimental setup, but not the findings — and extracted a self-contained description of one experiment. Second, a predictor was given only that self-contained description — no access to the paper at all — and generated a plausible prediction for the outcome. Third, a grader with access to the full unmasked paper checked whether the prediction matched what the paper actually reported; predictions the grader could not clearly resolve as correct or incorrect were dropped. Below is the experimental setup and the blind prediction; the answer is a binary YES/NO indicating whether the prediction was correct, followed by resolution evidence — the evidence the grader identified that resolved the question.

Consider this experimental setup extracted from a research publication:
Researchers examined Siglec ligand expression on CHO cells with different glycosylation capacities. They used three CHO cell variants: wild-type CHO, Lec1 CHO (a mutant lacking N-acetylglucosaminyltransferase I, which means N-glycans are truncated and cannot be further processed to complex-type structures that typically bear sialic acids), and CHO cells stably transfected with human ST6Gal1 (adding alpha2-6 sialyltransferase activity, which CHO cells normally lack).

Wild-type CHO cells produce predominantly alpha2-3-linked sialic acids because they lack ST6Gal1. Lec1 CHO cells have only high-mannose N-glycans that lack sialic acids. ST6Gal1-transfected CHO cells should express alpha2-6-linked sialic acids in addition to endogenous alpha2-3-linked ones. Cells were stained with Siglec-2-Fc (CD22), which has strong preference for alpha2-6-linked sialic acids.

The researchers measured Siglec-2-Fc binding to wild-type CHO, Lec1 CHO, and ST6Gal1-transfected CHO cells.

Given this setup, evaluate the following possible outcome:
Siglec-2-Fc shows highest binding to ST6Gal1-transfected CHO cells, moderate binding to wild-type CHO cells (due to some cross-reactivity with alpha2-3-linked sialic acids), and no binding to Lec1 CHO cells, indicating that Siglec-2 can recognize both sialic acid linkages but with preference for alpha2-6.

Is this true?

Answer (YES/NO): NO